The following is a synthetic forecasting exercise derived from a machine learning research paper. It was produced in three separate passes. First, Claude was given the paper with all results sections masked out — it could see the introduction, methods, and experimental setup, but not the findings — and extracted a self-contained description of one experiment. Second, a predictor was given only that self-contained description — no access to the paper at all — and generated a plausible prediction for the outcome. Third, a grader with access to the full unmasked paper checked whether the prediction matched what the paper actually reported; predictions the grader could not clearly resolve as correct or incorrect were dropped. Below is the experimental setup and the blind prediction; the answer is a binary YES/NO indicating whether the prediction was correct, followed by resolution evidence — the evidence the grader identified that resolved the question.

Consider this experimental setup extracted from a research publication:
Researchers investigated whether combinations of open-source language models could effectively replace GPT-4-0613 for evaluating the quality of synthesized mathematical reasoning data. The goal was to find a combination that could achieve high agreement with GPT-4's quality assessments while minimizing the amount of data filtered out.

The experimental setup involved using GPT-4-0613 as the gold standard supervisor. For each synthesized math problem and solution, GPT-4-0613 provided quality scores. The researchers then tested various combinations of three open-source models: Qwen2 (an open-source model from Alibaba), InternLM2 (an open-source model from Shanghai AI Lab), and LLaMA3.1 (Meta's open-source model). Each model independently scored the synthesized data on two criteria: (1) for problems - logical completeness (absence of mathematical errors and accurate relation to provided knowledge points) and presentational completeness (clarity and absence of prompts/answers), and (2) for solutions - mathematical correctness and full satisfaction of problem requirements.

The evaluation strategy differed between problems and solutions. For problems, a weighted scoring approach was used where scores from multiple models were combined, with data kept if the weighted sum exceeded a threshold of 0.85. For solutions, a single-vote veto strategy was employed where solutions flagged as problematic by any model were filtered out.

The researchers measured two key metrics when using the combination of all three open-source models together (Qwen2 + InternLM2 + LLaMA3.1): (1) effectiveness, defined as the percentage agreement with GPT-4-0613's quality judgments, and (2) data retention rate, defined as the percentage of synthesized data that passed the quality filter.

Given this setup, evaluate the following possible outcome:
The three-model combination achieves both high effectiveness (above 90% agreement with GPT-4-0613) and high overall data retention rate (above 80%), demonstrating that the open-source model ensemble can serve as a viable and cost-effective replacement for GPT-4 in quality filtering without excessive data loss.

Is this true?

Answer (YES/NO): NO